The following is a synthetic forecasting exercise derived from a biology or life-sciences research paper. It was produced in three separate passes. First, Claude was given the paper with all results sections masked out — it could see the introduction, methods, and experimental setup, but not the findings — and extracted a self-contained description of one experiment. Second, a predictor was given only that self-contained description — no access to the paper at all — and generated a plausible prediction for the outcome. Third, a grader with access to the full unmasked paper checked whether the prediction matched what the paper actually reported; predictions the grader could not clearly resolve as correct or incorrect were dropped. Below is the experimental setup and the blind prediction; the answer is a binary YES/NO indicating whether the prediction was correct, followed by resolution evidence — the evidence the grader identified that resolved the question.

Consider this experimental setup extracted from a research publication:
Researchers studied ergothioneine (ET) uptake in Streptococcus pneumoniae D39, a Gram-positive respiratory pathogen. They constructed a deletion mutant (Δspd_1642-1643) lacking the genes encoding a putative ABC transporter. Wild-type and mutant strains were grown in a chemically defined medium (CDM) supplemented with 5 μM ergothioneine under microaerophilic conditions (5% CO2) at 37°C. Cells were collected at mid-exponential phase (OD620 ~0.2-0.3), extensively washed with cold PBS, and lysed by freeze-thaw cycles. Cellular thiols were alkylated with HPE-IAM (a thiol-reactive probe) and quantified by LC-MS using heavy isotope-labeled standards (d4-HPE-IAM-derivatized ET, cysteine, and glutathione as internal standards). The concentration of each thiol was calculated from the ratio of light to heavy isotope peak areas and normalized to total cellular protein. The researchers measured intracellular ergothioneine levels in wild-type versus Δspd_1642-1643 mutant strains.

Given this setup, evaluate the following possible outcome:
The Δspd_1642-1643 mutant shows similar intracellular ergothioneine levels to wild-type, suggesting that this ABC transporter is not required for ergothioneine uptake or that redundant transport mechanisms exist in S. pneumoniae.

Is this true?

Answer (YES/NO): NO